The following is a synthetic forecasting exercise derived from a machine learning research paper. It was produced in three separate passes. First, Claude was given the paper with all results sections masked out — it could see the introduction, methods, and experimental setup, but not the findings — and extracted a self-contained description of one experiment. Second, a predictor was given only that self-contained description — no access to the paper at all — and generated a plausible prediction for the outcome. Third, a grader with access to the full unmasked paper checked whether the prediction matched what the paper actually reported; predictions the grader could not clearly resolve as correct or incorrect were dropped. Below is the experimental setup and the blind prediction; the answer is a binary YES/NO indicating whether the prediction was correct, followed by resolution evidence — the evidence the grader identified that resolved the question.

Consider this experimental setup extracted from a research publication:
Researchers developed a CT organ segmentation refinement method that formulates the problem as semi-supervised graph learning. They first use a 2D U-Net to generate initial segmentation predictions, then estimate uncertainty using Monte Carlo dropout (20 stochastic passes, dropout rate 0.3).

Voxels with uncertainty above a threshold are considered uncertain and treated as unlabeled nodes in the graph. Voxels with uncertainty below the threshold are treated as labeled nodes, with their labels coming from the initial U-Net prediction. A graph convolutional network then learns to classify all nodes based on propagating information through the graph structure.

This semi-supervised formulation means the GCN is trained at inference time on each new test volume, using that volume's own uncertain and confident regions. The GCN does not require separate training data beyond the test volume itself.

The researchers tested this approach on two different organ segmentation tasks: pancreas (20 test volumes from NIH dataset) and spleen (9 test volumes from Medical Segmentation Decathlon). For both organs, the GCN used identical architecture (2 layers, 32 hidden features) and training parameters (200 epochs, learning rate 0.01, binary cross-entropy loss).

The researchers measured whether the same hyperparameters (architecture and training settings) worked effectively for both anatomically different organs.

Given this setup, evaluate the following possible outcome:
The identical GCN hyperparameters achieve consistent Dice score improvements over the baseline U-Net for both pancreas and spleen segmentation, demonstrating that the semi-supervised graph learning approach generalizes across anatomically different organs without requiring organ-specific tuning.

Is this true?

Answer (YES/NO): YES